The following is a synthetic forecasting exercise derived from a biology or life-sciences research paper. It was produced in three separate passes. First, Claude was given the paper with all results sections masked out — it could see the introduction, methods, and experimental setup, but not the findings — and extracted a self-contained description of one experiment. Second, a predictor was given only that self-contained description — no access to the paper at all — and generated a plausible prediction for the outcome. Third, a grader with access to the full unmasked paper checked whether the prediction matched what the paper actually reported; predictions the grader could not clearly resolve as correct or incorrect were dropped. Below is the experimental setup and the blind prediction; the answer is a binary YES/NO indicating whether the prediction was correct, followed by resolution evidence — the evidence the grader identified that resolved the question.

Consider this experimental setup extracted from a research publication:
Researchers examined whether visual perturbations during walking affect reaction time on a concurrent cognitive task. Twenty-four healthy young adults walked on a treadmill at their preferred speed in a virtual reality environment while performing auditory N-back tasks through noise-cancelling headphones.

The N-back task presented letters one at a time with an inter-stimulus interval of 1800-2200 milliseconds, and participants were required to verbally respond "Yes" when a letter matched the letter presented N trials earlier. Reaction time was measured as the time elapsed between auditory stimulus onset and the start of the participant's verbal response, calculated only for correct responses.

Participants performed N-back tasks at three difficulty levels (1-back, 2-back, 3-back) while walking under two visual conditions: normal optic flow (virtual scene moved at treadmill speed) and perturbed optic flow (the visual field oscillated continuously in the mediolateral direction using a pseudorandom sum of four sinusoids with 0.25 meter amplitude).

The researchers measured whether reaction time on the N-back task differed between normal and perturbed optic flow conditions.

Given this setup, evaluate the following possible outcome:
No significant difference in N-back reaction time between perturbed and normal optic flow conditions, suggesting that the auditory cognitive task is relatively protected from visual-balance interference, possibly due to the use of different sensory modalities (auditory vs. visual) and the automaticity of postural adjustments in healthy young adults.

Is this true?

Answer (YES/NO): YES